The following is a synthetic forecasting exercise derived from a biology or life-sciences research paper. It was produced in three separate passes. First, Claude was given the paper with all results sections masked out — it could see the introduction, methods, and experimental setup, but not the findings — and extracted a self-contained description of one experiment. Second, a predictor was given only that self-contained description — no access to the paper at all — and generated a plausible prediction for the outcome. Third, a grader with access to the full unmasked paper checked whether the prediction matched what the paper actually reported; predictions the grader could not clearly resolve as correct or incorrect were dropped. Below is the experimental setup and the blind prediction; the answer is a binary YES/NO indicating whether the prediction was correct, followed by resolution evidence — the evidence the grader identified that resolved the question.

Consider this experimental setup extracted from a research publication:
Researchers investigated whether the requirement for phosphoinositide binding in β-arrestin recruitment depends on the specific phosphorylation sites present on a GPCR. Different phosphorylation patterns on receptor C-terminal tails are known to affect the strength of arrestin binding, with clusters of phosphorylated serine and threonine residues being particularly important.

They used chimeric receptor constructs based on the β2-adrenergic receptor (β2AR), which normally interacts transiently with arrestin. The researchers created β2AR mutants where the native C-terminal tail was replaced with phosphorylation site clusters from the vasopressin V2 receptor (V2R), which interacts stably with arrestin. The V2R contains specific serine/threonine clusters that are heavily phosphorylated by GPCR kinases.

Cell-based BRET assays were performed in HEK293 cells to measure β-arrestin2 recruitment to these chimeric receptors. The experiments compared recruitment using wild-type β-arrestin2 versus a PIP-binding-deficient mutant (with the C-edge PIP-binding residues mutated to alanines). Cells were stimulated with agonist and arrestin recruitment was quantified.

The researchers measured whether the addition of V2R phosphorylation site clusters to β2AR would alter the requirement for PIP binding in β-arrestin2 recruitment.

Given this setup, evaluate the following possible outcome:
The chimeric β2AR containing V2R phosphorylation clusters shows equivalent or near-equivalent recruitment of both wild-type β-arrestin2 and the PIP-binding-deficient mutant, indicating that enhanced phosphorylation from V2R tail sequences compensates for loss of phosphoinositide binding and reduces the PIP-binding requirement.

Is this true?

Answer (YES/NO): NO